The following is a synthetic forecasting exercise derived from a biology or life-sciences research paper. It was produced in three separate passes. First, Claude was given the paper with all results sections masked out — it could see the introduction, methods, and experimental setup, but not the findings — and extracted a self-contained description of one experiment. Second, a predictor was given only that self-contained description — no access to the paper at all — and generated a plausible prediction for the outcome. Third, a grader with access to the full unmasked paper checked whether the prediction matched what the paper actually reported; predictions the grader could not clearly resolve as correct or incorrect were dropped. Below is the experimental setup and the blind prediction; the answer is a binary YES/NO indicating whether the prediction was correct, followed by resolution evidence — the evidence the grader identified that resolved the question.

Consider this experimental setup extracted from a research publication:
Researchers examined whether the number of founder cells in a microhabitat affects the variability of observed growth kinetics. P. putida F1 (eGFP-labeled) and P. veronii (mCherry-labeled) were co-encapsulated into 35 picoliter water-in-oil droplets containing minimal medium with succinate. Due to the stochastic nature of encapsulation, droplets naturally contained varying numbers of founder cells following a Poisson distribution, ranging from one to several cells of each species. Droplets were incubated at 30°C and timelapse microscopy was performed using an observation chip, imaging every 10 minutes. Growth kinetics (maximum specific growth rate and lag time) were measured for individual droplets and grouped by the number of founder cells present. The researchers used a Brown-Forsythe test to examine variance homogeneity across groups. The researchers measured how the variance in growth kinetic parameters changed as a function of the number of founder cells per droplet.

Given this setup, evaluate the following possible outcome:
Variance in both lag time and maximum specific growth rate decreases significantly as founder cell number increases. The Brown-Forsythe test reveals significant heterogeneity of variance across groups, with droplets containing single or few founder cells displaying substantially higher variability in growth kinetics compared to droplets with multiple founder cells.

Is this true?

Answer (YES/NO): NO